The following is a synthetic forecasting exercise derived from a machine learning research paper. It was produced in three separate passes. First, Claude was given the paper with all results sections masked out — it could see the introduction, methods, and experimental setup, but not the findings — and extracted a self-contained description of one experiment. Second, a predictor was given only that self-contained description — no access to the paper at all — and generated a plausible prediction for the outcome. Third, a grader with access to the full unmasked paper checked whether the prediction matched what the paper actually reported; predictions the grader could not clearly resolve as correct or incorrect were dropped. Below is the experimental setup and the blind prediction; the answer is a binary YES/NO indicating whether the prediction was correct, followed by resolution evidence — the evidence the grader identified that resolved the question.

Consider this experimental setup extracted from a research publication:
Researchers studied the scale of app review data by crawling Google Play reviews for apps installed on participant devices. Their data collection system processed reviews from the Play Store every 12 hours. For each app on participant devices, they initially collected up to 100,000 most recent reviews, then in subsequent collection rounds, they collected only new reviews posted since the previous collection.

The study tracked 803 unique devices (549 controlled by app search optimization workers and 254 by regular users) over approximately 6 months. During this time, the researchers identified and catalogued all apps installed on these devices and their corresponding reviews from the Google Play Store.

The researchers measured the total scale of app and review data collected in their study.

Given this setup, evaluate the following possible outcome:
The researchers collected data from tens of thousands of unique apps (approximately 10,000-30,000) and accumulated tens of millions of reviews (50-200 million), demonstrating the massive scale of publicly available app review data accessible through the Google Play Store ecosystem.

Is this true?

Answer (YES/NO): YES